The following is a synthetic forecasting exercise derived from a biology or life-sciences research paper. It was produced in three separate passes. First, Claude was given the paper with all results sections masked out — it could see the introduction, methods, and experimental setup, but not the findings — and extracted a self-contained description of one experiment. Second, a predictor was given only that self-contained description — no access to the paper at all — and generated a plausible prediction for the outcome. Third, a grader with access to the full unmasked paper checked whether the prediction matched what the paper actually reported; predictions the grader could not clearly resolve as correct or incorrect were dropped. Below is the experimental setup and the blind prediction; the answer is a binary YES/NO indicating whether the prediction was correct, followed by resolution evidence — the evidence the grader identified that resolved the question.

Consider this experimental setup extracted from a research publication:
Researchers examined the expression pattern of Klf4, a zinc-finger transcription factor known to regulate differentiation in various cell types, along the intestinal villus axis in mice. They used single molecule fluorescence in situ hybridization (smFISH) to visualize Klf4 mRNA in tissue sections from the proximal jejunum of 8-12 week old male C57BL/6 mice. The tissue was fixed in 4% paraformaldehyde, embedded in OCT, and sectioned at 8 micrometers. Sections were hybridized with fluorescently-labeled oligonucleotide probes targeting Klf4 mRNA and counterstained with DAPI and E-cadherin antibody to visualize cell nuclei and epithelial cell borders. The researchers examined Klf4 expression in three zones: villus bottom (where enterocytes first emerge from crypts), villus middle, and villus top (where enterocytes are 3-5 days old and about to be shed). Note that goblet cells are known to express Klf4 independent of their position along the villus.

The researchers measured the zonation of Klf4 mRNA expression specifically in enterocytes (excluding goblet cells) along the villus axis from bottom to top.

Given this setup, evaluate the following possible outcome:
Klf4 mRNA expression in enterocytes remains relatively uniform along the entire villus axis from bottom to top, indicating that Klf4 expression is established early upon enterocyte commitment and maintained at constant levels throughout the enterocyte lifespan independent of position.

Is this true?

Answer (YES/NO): NO